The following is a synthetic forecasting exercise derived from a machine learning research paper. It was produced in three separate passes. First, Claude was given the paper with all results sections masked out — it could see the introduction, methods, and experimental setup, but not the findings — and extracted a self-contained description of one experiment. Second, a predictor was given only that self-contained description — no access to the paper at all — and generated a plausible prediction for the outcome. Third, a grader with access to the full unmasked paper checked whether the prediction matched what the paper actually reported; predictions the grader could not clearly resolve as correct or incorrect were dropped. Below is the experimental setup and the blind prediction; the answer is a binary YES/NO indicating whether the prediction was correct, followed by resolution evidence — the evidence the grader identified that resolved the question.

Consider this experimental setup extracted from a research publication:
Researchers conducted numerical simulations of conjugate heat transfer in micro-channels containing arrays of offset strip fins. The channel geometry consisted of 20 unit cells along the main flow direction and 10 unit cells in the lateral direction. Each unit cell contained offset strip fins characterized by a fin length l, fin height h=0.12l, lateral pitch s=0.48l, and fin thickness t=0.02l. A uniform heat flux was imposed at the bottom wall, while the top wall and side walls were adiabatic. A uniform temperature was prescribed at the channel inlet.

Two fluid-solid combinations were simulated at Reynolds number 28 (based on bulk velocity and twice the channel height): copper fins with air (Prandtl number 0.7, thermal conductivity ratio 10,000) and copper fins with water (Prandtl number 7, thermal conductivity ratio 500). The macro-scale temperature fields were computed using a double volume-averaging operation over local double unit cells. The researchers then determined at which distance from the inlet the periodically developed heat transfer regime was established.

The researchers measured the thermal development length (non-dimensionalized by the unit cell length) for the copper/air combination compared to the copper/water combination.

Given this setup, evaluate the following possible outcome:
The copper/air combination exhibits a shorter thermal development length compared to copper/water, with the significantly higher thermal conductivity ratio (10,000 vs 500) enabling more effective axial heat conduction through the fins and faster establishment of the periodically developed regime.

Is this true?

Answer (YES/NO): NO